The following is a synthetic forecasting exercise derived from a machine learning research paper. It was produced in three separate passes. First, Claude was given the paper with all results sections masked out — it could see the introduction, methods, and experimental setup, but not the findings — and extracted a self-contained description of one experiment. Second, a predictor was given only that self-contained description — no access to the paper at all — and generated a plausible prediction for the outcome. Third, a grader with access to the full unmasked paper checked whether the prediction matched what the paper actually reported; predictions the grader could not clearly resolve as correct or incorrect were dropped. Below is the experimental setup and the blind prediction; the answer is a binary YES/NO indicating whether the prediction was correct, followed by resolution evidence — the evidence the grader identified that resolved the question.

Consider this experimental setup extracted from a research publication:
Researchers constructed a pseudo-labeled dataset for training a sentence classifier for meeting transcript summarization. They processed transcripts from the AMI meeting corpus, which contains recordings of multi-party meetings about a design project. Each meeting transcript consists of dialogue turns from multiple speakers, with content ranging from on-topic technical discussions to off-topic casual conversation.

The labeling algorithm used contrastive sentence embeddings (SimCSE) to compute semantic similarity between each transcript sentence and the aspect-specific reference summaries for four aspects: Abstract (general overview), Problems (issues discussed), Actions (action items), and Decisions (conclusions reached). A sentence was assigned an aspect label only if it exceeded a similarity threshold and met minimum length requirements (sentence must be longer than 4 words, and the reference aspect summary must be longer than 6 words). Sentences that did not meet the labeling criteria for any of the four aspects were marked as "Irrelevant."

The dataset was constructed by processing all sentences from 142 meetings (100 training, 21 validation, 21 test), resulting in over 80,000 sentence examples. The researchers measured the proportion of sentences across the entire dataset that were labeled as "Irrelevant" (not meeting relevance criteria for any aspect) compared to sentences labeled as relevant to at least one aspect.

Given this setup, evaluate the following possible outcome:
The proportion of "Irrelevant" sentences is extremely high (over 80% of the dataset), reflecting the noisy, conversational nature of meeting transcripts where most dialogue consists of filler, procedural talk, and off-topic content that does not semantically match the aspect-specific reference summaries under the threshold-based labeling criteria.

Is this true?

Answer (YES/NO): YES